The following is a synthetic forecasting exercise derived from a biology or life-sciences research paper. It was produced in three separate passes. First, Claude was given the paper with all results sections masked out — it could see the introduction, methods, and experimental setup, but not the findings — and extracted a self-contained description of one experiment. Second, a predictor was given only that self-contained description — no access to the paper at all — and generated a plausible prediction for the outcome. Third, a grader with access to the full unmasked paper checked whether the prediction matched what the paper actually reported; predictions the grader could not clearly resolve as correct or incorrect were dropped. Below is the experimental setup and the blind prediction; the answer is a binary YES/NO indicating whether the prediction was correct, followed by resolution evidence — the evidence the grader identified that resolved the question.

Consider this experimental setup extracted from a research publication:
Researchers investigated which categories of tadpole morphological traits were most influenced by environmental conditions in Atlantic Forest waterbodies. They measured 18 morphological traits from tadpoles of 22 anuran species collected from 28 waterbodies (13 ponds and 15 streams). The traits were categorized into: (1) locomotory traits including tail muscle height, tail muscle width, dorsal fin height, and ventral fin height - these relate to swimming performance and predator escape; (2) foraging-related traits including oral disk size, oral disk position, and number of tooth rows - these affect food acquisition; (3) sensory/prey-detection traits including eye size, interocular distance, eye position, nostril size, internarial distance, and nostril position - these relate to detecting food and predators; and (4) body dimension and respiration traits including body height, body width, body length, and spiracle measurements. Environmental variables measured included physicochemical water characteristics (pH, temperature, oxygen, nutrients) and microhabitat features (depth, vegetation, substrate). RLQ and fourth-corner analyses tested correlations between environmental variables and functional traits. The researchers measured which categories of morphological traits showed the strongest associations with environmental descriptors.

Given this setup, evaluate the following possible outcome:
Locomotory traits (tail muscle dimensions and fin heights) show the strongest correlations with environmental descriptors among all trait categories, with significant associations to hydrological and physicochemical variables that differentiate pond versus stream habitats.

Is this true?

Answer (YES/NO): NO